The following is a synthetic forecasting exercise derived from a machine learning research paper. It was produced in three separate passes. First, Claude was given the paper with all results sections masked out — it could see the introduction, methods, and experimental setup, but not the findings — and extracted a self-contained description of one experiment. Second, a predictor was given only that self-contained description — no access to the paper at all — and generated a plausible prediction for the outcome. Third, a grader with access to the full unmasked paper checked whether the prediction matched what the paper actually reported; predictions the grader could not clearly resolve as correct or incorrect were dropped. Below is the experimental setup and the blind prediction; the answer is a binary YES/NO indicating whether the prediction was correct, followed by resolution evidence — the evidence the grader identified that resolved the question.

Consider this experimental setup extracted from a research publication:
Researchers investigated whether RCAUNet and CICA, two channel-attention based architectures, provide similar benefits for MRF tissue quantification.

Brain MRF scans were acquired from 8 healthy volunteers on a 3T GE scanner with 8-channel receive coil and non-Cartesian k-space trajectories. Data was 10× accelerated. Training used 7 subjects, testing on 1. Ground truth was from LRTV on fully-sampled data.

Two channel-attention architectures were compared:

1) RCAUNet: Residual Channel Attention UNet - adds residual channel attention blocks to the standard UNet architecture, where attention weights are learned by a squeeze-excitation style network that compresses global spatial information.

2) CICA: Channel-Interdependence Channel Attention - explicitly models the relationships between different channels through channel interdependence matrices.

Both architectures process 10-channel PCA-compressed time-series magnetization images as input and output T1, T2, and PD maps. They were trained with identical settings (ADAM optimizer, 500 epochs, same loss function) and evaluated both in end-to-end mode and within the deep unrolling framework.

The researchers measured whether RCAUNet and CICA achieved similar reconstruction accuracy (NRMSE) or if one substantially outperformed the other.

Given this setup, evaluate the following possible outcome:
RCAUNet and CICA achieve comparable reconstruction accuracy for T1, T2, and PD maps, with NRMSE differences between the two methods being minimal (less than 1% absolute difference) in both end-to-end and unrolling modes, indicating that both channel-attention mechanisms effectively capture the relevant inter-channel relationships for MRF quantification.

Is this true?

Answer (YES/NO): NO